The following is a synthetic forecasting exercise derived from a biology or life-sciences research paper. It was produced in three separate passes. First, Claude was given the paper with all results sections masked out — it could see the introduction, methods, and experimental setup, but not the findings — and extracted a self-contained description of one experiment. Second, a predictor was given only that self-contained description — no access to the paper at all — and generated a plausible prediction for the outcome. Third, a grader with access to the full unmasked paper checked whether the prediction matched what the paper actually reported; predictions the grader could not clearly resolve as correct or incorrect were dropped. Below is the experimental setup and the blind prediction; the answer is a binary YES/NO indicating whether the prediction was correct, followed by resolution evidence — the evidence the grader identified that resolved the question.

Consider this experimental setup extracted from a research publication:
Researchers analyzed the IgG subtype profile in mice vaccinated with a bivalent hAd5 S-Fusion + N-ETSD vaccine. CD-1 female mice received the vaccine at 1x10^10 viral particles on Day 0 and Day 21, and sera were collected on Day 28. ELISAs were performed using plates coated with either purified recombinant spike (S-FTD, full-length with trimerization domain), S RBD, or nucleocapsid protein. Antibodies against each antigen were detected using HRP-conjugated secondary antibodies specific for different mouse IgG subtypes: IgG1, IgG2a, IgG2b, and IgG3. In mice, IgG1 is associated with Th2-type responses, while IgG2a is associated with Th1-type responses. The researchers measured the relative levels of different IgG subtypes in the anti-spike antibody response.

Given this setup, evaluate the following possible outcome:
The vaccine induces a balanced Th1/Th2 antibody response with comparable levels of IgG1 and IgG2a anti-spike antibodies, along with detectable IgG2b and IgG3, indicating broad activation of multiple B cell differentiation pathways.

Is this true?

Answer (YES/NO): NO